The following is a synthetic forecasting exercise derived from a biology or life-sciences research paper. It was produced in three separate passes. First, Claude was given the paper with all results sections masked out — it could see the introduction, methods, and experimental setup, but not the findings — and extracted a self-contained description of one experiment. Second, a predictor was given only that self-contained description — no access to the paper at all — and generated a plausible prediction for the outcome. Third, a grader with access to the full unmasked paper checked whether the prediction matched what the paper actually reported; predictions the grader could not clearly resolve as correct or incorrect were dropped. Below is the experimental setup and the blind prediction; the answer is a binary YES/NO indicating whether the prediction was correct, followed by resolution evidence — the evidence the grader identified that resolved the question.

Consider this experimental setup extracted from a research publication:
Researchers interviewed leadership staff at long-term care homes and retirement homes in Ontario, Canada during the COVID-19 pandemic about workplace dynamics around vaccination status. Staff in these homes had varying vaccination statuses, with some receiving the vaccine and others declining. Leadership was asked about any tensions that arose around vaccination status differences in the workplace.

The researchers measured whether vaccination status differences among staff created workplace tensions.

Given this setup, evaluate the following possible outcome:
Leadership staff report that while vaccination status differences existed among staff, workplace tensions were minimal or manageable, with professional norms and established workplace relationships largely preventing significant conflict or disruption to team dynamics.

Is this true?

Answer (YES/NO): NO